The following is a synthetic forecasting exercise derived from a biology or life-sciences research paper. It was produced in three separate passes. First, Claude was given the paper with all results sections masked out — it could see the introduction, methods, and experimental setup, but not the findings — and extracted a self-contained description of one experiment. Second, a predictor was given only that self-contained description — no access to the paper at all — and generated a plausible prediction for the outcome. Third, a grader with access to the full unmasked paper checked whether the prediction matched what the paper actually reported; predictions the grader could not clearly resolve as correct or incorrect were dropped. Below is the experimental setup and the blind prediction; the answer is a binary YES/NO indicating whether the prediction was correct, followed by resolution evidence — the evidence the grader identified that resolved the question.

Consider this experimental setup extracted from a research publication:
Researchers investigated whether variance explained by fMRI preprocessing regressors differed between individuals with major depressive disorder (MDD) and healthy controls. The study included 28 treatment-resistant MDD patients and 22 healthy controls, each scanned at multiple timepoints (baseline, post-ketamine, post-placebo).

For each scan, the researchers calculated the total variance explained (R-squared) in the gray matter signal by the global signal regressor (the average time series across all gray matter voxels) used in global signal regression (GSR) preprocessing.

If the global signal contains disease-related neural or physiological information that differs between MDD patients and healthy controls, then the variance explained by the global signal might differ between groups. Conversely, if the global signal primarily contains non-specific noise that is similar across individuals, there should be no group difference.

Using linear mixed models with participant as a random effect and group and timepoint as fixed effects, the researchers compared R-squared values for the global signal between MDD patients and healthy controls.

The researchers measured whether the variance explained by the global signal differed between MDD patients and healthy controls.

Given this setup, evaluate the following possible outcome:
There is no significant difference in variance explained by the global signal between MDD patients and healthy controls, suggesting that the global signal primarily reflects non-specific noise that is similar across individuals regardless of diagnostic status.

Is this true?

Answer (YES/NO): YES